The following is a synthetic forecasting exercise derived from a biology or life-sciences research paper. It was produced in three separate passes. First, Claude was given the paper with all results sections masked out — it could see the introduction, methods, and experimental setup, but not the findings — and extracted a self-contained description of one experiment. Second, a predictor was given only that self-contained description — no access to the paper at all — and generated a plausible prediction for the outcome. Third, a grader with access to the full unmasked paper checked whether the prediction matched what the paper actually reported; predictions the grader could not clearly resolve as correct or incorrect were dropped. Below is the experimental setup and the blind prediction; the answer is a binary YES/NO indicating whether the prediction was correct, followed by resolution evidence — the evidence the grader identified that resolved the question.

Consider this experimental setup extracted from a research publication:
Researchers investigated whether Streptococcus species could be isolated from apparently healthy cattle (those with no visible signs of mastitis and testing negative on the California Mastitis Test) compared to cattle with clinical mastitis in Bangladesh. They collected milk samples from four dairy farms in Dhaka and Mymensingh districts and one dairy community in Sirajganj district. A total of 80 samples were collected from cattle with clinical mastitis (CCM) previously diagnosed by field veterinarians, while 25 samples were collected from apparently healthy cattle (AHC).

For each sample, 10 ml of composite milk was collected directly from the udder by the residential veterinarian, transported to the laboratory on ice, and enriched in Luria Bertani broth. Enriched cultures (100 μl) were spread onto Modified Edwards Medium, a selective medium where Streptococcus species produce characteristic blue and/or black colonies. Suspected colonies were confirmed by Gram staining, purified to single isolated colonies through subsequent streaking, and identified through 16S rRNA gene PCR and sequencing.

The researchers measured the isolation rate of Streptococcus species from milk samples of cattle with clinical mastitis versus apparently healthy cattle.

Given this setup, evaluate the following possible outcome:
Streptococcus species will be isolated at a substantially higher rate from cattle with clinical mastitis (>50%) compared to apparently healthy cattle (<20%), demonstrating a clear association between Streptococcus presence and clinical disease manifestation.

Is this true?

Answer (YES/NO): NO